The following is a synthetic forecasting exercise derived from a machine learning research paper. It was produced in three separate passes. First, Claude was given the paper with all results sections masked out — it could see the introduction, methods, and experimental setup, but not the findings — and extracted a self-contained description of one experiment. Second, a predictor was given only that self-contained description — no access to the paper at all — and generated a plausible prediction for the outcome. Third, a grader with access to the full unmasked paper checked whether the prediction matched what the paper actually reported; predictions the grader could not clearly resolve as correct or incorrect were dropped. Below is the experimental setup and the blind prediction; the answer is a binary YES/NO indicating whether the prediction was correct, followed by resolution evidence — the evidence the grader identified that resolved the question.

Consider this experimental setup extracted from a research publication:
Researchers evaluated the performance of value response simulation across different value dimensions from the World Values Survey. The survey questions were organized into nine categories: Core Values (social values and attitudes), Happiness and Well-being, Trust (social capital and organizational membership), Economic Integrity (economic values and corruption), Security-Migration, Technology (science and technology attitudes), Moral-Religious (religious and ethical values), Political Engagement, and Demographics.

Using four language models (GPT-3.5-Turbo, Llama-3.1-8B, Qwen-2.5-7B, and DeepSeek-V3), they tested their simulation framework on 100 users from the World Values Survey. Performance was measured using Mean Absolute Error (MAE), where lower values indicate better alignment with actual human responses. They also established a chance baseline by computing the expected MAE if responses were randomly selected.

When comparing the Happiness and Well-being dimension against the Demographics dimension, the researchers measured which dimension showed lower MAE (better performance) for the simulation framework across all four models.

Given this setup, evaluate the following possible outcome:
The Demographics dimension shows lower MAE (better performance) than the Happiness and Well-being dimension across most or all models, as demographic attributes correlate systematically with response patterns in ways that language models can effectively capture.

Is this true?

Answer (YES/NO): NO